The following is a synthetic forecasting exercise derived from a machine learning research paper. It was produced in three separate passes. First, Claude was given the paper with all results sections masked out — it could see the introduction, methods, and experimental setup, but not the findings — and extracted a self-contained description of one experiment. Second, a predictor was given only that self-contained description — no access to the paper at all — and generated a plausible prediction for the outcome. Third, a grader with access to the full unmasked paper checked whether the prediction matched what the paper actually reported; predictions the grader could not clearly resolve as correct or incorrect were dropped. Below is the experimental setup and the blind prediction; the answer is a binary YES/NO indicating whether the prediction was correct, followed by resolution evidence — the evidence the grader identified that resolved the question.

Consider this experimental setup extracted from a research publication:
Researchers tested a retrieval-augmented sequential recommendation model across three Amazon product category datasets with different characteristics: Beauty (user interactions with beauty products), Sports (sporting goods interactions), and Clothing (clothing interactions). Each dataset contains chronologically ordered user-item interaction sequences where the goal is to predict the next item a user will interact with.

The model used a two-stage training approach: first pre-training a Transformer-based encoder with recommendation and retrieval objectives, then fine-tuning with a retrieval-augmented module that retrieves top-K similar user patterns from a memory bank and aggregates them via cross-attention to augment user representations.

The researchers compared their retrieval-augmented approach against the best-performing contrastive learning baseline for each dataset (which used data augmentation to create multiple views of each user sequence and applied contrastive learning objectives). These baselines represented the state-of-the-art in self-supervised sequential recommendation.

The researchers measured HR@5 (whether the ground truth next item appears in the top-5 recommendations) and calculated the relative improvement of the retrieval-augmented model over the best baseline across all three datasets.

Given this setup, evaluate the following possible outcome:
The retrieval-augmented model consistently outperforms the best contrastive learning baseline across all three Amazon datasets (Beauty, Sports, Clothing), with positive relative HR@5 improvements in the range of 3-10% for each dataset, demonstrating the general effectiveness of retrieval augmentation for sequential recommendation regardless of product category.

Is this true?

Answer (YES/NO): NO